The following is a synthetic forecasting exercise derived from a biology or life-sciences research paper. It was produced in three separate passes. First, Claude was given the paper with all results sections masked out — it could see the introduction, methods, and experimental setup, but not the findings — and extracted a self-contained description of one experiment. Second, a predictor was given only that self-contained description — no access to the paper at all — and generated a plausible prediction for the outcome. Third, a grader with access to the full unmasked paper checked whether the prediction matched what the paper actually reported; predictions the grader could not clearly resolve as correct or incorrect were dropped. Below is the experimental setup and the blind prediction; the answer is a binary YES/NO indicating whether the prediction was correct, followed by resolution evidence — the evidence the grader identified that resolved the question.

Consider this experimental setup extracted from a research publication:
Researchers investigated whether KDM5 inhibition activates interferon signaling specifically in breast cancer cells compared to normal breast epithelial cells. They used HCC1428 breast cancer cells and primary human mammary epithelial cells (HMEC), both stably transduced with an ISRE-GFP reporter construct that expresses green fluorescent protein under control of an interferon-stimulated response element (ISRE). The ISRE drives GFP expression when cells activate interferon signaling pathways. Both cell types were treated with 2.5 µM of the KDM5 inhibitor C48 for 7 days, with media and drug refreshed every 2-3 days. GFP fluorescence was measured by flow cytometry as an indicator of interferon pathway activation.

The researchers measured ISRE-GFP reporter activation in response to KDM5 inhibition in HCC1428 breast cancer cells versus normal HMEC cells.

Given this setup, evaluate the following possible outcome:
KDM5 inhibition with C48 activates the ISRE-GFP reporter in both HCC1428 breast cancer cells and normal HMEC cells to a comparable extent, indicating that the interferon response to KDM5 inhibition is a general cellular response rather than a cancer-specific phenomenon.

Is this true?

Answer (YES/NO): NO